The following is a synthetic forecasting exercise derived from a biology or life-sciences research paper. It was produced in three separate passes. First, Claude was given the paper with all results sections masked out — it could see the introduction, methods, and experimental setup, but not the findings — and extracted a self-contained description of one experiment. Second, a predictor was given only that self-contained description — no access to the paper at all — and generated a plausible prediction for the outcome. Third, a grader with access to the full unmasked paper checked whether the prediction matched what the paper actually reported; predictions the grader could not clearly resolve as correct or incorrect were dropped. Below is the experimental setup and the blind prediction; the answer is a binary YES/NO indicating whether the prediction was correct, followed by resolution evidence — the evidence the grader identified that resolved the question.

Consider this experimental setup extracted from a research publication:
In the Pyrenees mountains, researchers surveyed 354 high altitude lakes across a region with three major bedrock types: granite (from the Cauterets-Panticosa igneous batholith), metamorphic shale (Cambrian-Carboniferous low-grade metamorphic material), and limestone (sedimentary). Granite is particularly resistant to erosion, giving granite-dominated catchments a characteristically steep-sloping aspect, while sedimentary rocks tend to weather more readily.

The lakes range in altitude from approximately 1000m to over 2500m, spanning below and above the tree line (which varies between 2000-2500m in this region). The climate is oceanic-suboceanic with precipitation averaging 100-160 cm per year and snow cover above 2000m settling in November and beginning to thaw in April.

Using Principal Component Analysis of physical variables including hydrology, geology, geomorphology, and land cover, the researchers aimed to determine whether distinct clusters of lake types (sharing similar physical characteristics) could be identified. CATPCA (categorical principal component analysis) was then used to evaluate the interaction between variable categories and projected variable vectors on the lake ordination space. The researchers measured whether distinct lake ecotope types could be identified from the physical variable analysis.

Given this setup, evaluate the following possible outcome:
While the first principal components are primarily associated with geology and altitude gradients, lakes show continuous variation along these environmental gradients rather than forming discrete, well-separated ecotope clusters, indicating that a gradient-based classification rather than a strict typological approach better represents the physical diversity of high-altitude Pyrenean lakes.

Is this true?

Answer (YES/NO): NO